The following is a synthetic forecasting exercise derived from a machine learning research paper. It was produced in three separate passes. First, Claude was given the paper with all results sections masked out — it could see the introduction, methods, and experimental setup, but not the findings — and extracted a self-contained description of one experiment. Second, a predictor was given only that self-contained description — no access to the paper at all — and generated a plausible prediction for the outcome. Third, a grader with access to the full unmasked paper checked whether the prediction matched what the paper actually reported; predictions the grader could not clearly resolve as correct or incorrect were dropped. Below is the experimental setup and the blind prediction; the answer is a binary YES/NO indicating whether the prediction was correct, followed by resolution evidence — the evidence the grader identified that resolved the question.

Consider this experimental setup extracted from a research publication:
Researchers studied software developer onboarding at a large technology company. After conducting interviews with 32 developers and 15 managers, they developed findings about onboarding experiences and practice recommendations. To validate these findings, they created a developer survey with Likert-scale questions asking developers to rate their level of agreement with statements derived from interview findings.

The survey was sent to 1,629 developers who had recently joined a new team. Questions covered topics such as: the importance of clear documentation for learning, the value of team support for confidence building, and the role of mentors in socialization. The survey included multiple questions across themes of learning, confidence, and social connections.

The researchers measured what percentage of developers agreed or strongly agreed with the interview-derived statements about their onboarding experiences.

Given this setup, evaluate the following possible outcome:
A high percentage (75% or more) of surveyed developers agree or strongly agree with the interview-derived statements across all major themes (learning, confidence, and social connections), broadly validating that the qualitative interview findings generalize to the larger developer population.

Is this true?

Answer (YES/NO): YES